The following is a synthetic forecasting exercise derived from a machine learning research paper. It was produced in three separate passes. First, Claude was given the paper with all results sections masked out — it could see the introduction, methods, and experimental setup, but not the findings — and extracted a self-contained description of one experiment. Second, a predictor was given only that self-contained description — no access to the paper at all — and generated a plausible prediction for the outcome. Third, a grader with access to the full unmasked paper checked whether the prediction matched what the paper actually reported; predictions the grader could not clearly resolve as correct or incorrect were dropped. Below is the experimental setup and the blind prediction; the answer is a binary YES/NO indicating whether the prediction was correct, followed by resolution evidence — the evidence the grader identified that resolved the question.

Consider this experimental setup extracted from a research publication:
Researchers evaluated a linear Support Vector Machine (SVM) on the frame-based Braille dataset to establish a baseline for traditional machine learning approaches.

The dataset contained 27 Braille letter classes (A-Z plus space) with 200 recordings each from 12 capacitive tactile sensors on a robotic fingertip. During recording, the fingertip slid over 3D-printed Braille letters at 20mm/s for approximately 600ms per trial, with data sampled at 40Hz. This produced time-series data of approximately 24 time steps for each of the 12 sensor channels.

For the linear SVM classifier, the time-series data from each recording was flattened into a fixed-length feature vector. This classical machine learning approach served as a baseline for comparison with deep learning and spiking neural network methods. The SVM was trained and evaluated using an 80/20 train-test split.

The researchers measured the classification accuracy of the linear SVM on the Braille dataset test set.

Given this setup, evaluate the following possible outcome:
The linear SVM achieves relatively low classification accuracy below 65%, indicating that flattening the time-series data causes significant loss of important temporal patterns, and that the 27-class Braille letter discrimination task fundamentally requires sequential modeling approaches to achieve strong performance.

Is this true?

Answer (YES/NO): NO